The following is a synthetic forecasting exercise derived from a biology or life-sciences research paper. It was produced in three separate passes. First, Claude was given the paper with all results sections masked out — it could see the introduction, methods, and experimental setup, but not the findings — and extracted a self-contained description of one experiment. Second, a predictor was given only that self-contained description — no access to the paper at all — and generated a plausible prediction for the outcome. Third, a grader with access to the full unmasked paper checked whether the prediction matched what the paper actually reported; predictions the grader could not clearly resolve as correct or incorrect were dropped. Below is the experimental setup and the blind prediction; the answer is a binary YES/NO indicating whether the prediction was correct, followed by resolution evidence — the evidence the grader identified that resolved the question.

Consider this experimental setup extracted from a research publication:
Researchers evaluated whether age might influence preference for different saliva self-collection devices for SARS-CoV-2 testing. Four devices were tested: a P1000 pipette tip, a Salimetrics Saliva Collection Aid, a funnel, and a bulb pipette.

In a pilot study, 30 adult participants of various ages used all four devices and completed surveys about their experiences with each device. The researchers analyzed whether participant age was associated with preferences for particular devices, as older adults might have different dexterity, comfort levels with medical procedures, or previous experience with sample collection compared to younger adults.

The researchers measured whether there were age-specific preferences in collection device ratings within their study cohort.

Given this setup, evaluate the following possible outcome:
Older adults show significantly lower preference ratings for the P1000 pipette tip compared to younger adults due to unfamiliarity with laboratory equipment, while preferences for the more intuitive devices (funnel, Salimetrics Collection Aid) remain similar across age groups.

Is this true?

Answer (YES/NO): NO